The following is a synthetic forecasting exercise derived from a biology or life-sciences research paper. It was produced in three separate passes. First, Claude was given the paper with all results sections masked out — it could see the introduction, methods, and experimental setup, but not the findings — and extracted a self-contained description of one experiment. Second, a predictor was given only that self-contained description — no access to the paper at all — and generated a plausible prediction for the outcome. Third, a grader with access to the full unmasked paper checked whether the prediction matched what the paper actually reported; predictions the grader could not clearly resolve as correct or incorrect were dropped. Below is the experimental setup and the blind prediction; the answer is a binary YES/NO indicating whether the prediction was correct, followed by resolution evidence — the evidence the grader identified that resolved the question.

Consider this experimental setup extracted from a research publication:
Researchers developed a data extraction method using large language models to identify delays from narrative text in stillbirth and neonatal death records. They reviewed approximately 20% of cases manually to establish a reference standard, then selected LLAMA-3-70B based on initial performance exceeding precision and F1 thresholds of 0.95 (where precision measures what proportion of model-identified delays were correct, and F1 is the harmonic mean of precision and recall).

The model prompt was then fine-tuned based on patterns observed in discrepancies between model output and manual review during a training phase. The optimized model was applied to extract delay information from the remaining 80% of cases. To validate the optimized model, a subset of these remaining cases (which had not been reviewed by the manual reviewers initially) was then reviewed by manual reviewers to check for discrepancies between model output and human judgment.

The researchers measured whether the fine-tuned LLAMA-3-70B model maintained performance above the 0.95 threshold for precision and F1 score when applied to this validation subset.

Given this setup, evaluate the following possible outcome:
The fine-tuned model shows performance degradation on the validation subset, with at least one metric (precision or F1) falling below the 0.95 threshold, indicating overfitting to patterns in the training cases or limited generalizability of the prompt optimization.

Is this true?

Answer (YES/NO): NO